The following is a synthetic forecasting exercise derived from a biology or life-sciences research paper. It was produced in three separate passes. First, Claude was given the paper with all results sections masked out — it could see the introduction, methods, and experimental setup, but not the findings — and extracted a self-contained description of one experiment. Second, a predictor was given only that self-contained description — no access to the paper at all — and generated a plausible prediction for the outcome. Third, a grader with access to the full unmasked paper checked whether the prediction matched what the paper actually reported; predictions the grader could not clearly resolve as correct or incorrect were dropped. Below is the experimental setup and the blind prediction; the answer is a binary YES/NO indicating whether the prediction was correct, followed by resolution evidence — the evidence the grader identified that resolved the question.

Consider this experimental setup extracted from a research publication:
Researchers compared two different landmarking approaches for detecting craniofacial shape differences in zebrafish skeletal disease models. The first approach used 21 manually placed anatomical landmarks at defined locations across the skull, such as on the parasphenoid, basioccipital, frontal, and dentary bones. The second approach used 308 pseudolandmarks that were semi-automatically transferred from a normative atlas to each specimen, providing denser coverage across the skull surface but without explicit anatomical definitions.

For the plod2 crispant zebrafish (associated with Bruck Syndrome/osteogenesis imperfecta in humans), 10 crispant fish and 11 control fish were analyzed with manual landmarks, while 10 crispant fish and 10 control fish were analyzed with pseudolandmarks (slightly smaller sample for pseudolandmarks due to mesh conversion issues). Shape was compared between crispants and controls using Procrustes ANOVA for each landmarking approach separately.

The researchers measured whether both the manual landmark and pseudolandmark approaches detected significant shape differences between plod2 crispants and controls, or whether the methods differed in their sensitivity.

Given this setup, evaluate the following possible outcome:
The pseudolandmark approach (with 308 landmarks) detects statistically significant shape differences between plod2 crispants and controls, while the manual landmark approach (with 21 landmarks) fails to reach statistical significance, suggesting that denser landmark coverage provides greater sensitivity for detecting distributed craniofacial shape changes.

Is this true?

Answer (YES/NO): NO